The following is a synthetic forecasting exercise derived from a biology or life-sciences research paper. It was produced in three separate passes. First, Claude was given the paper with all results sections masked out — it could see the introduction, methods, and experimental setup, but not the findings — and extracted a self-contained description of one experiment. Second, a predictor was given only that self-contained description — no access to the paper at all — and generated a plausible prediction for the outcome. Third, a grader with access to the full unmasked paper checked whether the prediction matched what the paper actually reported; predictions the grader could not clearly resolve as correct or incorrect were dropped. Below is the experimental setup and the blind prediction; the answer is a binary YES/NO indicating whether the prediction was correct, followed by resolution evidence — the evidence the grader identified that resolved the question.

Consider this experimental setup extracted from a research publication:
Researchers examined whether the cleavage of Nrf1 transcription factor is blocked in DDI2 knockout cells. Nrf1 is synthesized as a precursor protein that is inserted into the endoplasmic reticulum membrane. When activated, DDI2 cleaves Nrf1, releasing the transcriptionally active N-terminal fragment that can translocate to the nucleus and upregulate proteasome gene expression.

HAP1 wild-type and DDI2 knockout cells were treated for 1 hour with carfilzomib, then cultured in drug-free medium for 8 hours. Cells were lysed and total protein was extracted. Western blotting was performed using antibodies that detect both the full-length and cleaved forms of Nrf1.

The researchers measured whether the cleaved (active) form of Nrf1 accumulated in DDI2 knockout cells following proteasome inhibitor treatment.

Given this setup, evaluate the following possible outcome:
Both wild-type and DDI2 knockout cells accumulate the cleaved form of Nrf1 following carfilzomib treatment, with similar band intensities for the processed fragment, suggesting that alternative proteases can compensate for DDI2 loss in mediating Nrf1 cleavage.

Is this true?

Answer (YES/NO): NO